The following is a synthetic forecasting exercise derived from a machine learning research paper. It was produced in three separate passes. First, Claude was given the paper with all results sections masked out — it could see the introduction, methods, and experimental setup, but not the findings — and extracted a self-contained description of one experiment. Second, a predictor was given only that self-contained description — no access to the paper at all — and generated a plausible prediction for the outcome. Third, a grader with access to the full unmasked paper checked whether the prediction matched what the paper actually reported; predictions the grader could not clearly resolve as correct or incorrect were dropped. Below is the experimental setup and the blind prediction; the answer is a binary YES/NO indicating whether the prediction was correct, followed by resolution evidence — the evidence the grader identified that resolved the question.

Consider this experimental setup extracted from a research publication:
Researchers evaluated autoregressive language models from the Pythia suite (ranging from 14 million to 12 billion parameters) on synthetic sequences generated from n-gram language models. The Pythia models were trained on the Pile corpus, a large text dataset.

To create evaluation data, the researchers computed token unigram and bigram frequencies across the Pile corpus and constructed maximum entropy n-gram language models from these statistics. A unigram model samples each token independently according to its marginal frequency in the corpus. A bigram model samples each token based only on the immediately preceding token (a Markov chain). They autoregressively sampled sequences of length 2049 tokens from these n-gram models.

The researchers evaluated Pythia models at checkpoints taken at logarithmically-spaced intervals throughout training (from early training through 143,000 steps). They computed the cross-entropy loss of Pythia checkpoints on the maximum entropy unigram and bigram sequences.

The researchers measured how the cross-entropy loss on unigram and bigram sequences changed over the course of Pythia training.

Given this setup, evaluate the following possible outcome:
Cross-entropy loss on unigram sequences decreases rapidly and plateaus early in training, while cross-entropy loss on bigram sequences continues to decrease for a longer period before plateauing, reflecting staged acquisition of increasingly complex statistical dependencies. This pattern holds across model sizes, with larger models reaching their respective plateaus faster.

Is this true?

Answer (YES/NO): NO